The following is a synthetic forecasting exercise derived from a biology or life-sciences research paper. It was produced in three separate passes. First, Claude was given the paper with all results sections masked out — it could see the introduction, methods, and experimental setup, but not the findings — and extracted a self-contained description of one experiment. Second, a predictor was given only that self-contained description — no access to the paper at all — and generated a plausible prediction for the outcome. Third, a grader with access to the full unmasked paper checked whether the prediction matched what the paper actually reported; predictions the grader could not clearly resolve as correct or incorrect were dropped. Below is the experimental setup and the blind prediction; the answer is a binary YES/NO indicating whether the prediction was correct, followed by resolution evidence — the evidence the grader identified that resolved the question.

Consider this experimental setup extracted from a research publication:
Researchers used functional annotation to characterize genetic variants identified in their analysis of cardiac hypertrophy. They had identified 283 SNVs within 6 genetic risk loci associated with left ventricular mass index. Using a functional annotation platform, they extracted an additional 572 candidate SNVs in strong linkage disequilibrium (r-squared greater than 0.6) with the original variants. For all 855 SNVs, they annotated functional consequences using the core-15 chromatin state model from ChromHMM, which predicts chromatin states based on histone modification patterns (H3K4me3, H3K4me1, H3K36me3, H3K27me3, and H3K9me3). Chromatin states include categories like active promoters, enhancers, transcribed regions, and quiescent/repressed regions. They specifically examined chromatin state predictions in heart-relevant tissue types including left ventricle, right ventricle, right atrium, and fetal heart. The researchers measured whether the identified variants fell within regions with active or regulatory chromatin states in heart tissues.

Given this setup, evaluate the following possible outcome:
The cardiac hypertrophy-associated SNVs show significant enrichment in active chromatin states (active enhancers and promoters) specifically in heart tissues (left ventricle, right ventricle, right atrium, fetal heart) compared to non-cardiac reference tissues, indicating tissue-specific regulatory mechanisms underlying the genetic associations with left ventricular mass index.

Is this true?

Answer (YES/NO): NO